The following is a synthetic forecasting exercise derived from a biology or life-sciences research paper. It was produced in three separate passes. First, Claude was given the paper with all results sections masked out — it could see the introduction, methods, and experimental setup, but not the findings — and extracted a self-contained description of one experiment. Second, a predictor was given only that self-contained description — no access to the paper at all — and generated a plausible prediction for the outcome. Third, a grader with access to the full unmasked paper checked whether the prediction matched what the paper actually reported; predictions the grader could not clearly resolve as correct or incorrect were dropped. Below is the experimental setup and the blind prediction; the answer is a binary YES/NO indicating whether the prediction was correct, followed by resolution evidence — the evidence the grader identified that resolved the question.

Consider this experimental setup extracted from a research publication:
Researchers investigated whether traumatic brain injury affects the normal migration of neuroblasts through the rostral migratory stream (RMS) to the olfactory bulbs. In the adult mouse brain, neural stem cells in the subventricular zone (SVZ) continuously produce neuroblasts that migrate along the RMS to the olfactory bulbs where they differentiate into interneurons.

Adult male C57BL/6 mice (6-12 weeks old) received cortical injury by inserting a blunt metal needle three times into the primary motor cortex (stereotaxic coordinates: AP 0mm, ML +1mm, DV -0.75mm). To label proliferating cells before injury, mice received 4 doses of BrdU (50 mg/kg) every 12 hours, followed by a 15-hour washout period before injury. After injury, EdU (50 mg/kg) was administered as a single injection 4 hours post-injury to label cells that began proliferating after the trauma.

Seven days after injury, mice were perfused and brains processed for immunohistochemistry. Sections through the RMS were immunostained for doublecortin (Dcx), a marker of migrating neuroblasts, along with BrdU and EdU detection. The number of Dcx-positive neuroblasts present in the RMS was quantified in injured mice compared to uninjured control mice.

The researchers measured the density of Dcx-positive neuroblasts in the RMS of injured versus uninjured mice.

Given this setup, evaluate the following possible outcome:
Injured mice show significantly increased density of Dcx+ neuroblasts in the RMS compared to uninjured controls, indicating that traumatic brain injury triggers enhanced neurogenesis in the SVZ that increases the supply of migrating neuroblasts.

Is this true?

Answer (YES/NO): NO